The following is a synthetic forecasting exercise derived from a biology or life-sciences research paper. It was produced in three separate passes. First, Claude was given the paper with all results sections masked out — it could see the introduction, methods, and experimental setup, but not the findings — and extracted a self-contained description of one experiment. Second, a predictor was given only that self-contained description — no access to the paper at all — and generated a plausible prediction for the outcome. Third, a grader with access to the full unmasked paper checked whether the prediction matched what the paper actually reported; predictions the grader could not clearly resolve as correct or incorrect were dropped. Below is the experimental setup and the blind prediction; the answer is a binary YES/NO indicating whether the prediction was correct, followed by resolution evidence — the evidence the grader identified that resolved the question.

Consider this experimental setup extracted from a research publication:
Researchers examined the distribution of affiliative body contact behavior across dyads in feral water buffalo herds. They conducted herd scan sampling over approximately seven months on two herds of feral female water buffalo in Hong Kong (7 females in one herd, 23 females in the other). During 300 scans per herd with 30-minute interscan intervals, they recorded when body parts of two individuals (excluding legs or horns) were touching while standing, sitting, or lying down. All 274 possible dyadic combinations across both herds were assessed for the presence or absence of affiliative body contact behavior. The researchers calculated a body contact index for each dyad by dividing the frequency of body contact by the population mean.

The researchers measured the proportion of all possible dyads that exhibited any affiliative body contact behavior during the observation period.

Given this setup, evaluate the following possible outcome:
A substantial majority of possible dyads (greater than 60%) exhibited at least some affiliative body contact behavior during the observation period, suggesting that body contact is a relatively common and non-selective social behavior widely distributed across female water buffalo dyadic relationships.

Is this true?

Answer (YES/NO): NO